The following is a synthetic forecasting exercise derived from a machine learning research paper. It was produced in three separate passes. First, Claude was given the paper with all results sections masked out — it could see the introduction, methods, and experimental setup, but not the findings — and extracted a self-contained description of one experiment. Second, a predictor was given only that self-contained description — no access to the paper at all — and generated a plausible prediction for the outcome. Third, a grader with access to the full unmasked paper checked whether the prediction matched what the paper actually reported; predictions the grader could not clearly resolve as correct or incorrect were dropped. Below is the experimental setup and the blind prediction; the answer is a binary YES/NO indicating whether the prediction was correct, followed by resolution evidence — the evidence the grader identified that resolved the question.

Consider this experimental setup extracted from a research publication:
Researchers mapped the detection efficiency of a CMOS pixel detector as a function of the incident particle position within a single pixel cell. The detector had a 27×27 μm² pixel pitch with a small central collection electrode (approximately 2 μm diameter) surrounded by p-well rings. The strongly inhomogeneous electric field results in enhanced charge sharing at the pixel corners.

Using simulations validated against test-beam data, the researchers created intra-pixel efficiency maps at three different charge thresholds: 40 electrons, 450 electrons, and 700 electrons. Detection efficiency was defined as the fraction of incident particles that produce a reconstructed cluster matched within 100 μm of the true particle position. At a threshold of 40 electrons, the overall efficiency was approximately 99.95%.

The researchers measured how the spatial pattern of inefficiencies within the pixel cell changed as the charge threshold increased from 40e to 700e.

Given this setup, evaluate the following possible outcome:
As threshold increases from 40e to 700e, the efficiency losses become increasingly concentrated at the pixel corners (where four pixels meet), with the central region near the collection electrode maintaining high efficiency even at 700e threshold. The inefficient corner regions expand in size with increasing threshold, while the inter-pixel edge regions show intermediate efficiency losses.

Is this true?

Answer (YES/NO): YES